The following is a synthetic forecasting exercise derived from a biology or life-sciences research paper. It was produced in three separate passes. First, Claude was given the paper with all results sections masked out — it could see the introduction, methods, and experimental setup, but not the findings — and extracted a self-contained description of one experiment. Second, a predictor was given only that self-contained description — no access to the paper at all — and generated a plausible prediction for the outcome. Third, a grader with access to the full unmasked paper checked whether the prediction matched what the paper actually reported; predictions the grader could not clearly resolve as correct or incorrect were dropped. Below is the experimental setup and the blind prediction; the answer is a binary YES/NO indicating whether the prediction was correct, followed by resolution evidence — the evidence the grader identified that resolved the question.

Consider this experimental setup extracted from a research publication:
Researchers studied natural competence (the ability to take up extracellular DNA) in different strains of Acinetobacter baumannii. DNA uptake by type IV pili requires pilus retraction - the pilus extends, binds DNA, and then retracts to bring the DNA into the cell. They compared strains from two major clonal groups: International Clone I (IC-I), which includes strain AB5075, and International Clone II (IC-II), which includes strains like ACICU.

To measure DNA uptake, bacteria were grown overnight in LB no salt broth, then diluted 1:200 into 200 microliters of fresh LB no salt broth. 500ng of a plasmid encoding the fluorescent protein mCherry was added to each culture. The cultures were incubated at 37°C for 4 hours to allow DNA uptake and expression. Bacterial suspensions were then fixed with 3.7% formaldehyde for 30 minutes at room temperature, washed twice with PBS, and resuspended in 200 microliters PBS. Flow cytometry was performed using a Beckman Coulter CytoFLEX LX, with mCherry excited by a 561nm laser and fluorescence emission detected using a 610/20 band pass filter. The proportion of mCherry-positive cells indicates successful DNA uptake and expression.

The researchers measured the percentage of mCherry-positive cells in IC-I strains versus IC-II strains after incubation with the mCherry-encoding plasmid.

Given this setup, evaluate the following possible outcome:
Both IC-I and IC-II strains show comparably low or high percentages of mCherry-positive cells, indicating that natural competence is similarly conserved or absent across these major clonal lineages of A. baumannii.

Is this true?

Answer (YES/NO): NO